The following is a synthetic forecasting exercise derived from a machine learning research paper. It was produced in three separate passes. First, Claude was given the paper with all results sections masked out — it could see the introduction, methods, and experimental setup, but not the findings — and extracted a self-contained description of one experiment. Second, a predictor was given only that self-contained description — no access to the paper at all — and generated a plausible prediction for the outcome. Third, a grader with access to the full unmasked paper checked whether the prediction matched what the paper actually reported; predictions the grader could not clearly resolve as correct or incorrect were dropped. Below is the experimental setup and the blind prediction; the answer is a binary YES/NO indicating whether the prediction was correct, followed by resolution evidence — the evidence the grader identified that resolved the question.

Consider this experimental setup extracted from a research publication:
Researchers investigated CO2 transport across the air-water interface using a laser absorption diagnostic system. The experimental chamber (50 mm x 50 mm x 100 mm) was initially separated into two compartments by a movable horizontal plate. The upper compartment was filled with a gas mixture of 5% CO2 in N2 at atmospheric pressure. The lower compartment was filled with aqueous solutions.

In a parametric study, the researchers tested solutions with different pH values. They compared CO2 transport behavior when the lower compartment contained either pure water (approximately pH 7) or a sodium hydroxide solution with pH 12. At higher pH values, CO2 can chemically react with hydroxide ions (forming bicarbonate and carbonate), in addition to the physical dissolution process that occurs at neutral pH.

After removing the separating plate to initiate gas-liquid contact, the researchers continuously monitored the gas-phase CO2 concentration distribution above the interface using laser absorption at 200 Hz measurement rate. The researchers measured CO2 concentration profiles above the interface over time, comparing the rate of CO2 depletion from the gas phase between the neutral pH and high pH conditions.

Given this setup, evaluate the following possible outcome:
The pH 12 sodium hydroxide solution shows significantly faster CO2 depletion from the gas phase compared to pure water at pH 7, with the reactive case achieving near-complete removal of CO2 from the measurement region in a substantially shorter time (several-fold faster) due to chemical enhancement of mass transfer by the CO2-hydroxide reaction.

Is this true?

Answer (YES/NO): YES